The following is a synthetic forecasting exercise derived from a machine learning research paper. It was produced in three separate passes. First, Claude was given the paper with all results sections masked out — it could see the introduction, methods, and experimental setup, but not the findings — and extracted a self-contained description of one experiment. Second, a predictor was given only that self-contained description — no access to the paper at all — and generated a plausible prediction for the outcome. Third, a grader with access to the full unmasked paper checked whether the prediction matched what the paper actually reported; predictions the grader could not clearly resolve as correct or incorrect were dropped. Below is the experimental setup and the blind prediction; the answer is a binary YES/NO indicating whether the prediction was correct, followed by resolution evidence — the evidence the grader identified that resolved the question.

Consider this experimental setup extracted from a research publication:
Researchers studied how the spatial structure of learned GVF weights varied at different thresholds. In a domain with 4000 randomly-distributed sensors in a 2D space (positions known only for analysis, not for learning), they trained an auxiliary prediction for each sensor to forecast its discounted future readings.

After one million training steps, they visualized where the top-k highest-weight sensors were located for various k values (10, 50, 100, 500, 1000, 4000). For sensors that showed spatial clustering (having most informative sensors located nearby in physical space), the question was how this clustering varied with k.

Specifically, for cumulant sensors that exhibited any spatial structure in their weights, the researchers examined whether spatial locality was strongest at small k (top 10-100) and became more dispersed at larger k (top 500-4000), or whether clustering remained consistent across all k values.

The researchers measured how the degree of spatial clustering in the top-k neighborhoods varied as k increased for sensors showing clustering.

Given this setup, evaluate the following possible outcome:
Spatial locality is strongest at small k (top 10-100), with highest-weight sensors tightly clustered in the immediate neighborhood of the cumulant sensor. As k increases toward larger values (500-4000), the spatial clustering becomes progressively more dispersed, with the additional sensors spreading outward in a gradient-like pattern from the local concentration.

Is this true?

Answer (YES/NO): YES